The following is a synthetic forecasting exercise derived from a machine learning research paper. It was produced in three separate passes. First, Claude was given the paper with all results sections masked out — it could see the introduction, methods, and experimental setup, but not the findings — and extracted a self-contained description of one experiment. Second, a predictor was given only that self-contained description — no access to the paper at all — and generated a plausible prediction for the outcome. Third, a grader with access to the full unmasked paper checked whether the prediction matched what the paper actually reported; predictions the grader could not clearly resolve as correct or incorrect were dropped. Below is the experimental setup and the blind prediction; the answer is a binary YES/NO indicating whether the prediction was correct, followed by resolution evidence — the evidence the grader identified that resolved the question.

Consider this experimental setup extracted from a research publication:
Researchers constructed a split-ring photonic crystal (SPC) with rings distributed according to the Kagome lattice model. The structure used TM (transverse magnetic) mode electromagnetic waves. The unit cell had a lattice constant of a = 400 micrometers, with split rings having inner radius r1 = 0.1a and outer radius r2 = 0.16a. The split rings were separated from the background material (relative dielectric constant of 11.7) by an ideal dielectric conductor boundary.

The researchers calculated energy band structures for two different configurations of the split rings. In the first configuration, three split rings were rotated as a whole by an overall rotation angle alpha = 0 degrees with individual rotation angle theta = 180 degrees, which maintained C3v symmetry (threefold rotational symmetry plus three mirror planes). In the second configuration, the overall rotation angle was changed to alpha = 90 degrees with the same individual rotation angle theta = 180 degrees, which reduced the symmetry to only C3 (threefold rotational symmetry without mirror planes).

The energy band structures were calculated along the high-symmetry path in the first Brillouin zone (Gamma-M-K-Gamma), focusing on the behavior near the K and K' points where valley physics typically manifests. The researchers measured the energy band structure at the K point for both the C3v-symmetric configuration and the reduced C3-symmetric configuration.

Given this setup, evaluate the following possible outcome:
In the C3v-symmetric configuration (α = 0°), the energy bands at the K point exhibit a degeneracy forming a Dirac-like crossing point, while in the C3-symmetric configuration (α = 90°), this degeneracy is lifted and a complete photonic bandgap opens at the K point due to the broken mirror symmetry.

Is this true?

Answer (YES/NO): YES